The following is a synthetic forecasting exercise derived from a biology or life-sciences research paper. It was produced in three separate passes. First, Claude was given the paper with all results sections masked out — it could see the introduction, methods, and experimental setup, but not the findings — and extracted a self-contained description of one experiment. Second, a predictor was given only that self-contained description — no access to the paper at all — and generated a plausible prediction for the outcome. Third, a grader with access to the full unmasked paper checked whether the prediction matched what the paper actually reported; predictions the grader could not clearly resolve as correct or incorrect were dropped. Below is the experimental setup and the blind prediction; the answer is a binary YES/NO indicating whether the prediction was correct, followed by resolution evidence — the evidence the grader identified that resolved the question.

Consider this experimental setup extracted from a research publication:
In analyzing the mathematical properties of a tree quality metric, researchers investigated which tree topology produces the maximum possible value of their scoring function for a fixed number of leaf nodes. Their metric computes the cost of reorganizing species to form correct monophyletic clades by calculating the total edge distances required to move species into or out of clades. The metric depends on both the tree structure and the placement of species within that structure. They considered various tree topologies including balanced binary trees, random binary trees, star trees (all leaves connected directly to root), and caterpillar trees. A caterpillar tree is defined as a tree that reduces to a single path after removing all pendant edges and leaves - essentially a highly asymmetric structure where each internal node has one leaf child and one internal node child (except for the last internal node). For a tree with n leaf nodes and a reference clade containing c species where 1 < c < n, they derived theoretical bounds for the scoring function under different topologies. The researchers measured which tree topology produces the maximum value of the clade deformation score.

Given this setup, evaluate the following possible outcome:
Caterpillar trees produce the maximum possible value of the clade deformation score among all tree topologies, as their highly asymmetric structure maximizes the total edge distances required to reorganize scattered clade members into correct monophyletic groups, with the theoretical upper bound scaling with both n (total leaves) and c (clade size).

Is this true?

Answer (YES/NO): YES